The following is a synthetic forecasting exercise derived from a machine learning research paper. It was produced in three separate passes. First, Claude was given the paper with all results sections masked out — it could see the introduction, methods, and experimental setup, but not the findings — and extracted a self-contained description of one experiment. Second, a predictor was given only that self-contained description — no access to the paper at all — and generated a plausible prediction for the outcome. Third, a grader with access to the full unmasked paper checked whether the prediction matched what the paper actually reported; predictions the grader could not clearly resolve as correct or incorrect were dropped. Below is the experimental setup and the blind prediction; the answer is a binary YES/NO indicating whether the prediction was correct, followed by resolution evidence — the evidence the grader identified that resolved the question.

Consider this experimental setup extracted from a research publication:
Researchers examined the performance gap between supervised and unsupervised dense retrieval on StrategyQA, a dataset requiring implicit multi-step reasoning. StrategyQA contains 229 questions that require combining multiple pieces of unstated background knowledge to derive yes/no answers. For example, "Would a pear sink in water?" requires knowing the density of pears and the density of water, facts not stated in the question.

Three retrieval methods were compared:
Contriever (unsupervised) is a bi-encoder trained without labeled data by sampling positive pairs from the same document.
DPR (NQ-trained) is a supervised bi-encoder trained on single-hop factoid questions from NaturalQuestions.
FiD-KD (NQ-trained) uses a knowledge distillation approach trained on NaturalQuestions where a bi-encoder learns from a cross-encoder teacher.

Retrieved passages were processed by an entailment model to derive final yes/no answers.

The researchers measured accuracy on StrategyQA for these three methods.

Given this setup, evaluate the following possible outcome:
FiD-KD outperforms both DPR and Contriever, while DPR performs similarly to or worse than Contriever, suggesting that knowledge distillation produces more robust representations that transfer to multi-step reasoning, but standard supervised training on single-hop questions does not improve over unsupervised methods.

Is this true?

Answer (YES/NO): NO